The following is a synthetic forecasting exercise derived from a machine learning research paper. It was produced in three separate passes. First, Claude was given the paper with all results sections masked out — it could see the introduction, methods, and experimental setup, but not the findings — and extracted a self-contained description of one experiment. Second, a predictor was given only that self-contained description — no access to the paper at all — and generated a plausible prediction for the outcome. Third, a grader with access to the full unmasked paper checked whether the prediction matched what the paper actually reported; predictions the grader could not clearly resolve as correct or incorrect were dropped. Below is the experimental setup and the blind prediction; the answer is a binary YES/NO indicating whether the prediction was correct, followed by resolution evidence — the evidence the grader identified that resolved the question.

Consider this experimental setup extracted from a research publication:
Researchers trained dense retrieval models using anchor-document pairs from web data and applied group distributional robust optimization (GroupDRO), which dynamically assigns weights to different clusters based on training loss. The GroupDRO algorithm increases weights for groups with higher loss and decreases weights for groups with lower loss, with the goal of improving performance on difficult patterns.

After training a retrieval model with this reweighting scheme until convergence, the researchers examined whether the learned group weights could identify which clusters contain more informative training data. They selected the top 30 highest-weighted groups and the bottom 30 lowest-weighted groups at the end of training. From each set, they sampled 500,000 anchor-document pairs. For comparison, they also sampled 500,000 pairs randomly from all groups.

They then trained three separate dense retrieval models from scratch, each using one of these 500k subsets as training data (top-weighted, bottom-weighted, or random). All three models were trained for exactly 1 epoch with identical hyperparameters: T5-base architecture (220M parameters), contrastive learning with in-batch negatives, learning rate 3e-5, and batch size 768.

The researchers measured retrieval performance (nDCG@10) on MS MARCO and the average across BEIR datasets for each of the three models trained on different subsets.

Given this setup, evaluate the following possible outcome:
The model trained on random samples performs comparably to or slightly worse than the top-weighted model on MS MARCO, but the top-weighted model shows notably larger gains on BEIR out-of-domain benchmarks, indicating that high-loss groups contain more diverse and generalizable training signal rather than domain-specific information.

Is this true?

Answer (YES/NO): NO